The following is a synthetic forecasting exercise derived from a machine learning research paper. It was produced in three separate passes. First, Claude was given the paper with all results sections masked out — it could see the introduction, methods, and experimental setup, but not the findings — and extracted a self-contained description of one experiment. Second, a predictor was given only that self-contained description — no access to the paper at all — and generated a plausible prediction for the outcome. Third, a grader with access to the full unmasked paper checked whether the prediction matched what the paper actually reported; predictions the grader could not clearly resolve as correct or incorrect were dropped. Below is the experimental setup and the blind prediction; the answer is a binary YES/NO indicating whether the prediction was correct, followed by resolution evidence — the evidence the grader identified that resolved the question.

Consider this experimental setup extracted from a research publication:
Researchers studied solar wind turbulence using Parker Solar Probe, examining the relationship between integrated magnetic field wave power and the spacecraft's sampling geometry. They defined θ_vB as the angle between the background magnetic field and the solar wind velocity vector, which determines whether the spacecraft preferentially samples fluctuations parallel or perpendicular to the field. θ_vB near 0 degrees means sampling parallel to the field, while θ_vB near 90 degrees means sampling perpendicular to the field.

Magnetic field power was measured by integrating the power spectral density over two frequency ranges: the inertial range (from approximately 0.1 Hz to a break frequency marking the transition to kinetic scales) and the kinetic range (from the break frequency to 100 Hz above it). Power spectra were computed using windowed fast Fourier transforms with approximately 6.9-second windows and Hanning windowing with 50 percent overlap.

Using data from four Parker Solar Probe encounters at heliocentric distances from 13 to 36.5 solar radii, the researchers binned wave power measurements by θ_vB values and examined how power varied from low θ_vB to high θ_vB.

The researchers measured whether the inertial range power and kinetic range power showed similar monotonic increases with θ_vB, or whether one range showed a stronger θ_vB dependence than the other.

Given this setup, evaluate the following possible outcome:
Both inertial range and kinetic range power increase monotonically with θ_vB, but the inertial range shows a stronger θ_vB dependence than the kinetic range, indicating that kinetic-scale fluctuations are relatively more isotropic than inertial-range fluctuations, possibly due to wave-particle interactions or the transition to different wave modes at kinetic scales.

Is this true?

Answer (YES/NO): NO